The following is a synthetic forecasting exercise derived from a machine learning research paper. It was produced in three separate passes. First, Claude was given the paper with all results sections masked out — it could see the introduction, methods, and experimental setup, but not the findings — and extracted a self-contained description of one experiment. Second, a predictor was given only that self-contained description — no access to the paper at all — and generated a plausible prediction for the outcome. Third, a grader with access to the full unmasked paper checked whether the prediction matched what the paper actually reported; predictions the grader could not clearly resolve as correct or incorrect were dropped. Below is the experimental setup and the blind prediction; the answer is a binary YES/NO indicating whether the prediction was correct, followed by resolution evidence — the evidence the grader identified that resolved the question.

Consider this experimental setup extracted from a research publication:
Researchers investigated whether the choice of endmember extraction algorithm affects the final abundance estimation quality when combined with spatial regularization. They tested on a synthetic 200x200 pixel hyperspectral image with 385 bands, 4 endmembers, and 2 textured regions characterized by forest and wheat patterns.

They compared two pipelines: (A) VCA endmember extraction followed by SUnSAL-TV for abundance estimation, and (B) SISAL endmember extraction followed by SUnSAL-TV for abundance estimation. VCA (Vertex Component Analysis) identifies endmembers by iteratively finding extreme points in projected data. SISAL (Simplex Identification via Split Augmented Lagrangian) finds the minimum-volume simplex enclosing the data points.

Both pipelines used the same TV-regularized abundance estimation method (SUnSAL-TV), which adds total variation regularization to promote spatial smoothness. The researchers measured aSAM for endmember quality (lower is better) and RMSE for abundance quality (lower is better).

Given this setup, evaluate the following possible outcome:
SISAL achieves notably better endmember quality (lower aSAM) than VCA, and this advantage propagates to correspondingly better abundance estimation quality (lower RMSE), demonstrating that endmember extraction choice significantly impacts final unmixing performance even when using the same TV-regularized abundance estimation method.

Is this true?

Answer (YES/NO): YES